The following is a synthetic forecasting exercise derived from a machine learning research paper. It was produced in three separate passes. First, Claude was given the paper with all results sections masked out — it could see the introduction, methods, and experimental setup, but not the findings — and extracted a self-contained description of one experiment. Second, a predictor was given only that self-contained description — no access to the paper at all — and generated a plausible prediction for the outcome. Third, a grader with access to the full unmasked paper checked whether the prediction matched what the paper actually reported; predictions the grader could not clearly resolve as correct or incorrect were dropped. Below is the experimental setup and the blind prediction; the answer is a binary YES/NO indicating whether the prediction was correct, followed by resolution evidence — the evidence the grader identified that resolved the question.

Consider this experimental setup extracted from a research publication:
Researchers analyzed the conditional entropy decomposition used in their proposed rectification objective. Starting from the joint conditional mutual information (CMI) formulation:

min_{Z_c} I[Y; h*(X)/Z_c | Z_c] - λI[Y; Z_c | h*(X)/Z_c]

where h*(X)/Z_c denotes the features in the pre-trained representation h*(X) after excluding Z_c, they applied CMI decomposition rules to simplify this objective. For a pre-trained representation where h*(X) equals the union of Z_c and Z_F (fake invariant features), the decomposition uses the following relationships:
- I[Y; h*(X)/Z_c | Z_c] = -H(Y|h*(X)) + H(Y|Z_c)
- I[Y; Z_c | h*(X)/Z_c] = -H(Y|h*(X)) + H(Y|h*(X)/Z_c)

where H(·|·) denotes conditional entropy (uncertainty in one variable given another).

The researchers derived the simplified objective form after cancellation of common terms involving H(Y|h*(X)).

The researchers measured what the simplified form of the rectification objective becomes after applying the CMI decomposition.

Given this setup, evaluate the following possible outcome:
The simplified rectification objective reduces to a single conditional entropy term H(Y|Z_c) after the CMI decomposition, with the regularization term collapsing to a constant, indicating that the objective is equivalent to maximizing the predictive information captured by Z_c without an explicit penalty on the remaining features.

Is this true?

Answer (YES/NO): NO